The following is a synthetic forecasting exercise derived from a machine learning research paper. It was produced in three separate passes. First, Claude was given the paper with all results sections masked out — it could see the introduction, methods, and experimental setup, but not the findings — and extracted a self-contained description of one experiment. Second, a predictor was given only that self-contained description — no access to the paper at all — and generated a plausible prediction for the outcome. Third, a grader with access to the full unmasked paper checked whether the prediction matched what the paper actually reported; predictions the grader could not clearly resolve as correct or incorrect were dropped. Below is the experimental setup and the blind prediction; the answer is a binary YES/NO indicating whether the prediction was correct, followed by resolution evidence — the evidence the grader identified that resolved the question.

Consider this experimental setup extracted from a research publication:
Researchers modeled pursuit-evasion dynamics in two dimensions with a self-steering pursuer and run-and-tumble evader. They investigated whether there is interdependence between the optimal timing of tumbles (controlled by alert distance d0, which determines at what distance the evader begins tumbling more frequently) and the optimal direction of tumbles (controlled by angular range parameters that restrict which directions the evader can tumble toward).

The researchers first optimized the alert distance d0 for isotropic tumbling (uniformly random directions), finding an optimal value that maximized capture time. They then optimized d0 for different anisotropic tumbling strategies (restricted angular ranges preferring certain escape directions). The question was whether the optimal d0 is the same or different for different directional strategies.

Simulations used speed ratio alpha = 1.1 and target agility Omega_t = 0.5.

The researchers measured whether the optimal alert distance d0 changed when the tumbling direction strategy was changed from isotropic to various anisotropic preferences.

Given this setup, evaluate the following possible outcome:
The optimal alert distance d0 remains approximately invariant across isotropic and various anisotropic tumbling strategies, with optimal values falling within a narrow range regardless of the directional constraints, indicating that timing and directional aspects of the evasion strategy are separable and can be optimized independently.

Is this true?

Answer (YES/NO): NO